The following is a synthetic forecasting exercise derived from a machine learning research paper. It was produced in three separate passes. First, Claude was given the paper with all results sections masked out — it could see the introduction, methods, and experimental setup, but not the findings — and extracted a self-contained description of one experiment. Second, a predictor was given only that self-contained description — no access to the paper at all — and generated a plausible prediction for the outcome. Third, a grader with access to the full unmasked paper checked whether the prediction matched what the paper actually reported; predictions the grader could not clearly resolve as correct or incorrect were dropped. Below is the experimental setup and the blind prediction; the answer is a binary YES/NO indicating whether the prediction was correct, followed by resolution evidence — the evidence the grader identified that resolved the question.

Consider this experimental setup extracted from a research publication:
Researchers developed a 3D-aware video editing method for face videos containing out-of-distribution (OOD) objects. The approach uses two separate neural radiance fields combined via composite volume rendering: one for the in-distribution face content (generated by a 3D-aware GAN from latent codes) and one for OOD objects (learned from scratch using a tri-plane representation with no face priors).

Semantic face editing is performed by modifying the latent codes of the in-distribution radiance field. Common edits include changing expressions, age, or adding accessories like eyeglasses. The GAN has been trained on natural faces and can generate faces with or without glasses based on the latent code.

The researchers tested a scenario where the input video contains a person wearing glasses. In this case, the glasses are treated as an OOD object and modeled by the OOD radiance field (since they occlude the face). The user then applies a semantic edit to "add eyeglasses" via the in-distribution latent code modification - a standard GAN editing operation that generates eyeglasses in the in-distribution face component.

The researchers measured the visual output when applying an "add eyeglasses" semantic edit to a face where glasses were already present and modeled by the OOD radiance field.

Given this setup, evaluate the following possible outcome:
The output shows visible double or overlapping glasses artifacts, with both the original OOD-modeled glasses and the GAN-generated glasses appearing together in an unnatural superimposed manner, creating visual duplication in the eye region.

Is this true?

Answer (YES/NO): YES